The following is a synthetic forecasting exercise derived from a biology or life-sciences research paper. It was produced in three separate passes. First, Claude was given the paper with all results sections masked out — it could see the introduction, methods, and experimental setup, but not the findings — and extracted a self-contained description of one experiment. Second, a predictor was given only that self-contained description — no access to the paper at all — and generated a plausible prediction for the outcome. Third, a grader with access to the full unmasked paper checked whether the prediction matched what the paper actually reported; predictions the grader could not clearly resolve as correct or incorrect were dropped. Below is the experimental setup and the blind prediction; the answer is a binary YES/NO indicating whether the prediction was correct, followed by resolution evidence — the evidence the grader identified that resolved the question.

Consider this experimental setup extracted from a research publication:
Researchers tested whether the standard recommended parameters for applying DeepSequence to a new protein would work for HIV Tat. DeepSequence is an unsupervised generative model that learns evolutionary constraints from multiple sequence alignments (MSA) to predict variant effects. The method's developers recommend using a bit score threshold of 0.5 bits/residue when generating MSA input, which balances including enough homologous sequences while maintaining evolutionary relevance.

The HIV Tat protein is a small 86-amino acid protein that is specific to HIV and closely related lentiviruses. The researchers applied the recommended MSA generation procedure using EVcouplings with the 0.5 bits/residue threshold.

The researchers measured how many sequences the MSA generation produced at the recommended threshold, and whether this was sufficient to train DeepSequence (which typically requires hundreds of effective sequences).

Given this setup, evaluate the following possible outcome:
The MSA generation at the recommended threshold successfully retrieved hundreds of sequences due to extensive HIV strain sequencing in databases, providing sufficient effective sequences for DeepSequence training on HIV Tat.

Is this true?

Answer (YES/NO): NO